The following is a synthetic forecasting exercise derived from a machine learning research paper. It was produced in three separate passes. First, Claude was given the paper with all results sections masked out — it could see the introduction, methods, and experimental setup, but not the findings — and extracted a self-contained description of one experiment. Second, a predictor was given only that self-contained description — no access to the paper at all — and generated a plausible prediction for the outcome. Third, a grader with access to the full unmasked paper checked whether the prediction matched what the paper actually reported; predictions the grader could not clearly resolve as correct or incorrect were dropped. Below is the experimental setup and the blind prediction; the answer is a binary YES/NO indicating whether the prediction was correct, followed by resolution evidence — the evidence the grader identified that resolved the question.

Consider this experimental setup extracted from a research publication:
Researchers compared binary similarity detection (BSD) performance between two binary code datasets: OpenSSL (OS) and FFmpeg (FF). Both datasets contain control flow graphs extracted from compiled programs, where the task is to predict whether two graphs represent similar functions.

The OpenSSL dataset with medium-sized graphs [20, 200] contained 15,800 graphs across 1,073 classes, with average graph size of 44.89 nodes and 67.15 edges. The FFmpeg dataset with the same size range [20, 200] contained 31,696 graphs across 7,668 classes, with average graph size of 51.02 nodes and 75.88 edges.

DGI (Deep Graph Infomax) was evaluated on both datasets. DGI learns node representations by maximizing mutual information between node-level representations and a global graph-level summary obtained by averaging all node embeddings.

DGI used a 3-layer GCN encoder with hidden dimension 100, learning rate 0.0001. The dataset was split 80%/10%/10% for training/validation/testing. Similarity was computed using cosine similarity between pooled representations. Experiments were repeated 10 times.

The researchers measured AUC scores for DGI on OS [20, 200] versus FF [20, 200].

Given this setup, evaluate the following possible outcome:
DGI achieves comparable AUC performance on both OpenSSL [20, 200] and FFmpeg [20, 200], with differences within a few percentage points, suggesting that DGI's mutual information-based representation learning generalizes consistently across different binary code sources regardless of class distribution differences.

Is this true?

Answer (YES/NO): NO